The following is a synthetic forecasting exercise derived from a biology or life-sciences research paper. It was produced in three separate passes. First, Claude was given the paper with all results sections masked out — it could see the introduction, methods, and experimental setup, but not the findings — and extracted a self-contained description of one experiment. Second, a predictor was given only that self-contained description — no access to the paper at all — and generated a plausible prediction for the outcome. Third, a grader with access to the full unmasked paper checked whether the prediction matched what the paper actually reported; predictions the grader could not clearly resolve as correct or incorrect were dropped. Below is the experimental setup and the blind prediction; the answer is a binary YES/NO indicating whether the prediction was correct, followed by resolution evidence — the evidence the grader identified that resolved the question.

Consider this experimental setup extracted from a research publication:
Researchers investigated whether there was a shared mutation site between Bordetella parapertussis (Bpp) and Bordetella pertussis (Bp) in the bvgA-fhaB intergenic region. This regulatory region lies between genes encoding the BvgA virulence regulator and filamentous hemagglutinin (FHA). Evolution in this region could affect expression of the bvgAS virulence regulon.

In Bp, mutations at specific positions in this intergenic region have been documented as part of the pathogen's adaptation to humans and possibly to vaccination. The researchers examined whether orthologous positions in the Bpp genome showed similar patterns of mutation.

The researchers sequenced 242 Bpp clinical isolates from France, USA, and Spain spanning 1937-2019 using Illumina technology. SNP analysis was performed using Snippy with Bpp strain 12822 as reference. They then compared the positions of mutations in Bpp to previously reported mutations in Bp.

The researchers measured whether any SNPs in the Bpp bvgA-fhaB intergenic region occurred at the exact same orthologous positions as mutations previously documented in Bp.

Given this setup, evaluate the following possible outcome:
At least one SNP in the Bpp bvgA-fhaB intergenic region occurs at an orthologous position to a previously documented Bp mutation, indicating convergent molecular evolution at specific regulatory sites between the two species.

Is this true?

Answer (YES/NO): YES